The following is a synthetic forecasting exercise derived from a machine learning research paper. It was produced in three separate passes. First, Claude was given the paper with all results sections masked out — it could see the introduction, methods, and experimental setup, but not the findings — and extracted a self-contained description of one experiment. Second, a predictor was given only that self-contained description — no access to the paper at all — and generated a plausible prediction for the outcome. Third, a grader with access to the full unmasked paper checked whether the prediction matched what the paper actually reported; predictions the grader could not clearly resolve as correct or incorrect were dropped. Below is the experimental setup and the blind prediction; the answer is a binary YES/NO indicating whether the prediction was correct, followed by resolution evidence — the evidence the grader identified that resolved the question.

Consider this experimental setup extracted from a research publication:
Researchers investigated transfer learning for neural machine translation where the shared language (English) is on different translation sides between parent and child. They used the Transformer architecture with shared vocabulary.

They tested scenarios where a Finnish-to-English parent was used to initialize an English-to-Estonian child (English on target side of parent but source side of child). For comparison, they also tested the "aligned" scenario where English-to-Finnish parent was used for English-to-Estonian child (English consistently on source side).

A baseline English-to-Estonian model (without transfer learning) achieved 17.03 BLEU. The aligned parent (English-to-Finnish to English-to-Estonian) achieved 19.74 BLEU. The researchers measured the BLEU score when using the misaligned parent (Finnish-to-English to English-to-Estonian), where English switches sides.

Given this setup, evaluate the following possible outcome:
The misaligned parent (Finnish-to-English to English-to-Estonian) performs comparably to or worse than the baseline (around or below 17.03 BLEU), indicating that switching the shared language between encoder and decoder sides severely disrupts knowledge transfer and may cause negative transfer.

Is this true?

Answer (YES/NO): NO